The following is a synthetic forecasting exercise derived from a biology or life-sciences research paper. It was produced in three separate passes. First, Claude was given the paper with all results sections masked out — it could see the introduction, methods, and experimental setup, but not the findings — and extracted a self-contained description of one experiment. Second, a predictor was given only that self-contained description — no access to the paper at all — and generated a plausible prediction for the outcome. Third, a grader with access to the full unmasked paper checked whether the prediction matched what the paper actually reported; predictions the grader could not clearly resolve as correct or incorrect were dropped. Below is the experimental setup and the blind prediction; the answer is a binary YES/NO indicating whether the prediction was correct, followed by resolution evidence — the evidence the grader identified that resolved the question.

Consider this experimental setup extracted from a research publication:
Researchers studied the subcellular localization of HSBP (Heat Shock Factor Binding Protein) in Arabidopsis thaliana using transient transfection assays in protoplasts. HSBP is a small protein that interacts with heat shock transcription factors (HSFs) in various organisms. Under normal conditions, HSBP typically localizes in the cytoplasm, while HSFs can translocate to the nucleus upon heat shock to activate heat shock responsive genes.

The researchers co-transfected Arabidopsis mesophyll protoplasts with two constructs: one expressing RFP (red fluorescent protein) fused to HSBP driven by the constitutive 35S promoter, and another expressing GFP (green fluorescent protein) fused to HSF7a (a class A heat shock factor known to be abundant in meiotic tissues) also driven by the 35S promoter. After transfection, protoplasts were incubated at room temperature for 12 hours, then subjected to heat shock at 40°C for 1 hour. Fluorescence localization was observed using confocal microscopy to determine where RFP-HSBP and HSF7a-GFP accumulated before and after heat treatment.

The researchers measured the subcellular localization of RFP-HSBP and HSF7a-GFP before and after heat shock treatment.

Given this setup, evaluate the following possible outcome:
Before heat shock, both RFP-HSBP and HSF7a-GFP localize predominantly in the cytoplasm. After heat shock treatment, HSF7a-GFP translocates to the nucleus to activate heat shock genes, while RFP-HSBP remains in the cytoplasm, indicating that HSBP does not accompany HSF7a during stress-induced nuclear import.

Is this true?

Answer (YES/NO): NO